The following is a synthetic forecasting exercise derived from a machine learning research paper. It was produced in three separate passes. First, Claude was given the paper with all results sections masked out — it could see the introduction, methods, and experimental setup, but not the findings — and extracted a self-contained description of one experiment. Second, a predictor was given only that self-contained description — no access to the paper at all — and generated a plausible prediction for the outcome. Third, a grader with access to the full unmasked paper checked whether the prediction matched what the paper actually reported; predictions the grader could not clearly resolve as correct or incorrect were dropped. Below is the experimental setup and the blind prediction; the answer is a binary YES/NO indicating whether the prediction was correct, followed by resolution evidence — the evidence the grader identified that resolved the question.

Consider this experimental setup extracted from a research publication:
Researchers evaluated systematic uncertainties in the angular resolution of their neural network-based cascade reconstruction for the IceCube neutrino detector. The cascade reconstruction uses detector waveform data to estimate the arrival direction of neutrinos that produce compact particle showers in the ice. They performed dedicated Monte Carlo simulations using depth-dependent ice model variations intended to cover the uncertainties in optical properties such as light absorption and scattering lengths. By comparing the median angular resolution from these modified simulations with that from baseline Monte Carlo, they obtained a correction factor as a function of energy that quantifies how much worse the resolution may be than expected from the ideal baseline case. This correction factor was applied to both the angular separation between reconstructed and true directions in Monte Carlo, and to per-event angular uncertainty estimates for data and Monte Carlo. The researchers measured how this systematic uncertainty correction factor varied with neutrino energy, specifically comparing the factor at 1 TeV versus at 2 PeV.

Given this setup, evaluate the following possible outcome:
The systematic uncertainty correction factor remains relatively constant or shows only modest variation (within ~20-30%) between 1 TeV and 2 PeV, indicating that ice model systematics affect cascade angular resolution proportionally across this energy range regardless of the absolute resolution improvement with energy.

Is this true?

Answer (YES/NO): NO